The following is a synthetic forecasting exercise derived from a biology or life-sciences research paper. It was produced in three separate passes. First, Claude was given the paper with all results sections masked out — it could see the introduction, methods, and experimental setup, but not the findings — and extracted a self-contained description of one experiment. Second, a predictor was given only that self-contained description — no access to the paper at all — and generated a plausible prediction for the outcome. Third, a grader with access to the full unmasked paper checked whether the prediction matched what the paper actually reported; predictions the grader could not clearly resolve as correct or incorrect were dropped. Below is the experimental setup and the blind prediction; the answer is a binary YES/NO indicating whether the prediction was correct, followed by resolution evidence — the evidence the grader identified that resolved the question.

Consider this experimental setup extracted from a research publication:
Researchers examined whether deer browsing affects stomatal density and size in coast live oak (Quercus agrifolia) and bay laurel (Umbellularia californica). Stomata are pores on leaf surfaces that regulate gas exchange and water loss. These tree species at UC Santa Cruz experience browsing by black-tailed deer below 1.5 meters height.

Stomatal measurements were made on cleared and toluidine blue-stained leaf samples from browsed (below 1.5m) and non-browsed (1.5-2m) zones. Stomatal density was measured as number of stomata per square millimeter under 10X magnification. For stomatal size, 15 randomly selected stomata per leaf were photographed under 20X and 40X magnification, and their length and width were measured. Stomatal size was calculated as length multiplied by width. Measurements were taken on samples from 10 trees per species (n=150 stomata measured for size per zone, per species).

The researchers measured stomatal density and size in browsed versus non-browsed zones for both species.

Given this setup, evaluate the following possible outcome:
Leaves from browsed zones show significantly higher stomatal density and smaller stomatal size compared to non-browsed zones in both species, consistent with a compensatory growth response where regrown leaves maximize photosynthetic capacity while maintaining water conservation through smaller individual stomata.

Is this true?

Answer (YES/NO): NO